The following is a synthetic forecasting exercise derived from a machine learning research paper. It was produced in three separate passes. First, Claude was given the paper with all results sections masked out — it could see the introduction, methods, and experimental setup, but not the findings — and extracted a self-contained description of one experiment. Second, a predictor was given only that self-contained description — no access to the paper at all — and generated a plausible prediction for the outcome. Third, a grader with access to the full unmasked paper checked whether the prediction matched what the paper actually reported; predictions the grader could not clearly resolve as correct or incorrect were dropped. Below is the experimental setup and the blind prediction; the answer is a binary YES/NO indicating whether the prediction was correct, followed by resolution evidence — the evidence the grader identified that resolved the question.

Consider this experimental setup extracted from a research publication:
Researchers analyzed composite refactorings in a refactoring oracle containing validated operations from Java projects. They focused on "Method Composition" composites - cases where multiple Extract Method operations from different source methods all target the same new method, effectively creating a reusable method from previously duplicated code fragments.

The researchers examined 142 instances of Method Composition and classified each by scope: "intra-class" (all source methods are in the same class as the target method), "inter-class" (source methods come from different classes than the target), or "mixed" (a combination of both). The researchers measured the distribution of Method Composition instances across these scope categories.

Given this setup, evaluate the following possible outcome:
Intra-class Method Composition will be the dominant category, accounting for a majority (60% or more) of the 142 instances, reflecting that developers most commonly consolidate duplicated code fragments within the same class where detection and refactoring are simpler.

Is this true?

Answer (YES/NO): YES